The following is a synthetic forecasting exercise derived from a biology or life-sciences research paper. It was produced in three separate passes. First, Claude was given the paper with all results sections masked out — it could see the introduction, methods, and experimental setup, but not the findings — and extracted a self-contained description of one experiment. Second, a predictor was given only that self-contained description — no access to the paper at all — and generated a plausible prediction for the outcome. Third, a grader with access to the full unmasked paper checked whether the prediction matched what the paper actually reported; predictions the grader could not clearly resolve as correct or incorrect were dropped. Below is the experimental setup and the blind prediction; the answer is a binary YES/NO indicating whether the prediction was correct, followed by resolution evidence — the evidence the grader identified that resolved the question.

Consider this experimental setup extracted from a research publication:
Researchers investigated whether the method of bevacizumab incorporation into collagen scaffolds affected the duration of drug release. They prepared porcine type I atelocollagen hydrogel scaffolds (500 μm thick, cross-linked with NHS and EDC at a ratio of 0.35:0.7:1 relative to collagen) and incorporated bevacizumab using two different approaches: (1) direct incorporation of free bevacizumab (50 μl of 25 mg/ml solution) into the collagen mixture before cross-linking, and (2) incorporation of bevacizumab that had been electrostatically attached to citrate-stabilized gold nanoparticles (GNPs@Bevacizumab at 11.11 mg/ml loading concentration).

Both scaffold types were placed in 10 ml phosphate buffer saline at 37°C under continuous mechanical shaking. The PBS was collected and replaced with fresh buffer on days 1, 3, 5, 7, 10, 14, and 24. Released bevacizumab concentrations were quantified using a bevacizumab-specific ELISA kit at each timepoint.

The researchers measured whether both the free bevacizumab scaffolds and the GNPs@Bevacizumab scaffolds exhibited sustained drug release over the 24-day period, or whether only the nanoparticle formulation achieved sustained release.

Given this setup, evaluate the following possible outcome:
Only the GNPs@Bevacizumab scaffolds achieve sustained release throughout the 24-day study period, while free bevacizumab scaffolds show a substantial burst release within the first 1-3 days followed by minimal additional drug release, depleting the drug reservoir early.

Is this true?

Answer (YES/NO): YES